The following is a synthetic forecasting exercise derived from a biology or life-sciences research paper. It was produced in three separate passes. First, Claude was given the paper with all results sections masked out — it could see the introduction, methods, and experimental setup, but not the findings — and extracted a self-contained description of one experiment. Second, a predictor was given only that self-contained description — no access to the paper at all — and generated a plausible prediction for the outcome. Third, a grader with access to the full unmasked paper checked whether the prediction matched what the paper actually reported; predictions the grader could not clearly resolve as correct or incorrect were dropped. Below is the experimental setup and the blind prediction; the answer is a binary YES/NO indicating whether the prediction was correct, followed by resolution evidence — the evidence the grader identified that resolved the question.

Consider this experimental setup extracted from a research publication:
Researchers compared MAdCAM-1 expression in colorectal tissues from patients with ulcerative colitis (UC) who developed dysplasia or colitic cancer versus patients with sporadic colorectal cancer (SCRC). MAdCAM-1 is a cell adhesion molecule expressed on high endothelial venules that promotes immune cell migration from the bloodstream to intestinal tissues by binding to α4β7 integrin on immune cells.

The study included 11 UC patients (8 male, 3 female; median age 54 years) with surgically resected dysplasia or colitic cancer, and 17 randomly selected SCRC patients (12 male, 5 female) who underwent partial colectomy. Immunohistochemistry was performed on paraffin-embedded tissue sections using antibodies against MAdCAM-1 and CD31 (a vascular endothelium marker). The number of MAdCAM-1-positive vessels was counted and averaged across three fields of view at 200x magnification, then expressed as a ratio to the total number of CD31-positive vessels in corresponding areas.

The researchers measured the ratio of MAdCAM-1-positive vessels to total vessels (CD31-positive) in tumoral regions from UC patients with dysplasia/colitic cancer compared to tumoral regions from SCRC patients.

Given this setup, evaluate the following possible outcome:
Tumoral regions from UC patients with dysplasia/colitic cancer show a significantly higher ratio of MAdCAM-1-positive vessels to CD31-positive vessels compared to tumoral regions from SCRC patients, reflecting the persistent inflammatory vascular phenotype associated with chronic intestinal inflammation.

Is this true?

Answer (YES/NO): YES